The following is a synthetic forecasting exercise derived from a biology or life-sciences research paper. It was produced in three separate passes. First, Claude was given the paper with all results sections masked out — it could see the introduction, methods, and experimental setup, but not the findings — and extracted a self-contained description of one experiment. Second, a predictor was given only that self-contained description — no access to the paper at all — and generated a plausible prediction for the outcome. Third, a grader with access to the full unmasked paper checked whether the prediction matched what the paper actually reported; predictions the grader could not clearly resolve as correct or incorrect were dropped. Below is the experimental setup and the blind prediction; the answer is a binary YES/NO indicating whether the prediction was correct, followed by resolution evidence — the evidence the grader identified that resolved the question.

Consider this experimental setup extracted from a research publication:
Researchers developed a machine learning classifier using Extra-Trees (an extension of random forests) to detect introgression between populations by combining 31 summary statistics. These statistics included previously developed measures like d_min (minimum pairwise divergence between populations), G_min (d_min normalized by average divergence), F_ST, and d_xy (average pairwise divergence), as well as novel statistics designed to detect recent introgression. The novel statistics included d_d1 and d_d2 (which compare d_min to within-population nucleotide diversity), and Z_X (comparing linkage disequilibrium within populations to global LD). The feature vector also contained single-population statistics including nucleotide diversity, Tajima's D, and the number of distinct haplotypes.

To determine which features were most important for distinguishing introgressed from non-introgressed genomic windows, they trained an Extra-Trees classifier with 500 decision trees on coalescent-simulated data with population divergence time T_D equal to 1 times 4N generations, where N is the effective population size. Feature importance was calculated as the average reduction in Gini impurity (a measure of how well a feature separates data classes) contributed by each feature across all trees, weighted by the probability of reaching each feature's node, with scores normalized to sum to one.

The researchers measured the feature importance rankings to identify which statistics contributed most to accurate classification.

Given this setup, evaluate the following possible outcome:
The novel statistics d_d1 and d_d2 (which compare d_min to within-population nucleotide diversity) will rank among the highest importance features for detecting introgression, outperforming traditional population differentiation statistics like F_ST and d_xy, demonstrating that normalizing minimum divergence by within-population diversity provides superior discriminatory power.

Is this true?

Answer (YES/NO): NO